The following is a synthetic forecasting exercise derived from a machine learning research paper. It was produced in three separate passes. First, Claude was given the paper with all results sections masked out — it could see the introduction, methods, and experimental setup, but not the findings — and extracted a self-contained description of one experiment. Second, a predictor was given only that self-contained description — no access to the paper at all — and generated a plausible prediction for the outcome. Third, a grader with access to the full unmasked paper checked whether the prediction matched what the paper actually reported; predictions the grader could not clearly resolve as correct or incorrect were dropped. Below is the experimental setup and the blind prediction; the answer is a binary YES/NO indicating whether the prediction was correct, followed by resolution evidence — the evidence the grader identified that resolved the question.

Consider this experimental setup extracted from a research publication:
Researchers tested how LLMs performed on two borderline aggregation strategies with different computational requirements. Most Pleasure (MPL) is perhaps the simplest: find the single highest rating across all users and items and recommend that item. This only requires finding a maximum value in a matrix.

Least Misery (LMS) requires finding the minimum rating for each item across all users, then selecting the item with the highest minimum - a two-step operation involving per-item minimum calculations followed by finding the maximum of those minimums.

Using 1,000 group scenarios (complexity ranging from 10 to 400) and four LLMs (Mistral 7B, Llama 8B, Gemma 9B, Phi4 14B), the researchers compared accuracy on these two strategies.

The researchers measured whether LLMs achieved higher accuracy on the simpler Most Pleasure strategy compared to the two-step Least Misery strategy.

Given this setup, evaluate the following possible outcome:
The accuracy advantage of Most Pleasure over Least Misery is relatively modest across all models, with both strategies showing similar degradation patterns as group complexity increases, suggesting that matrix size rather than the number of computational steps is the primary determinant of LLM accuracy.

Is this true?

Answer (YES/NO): NO